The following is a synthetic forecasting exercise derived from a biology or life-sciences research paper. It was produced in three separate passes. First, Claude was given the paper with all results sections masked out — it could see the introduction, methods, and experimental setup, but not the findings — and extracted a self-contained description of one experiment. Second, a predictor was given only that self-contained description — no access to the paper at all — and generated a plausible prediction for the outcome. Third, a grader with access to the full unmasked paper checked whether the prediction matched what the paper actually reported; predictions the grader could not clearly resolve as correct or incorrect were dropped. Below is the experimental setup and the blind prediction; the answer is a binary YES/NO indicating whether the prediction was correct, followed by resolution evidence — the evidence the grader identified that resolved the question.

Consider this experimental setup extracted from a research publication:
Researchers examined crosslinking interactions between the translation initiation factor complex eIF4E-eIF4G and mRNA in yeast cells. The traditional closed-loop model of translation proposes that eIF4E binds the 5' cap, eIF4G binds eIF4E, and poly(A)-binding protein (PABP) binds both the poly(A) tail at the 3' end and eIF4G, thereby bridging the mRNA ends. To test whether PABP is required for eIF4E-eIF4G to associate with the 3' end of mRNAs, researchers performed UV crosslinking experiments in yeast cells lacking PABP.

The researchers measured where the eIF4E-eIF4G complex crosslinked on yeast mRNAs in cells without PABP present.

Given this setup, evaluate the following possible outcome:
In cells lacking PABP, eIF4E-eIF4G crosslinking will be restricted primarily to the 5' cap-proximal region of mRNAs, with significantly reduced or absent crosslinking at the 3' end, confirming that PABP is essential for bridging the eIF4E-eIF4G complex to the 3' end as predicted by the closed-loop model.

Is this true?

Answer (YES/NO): NO